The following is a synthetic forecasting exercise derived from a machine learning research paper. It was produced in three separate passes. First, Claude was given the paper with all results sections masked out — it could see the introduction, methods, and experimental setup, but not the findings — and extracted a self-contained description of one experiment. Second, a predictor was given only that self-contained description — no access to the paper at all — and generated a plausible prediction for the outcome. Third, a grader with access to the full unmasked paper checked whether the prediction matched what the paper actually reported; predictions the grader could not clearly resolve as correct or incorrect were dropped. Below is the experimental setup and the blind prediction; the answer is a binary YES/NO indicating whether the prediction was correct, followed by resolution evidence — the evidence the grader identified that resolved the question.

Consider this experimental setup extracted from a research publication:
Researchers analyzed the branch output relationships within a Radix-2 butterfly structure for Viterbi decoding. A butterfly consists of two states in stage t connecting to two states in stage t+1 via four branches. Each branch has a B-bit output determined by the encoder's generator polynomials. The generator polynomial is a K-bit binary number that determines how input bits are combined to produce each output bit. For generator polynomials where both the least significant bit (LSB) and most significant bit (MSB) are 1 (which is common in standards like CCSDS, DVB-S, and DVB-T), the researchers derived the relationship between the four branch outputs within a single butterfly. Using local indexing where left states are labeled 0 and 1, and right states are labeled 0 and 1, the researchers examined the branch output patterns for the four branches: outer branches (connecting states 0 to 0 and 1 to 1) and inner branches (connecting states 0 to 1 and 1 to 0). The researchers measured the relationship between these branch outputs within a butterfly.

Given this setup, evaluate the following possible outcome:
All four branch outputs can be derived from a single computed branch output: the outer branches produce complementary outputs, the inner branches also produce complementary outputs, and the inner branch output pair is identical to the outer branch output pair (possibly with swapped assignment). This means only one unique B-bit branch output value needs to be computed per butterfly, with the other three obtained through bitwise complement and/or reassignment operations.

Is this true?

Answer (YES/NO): NO